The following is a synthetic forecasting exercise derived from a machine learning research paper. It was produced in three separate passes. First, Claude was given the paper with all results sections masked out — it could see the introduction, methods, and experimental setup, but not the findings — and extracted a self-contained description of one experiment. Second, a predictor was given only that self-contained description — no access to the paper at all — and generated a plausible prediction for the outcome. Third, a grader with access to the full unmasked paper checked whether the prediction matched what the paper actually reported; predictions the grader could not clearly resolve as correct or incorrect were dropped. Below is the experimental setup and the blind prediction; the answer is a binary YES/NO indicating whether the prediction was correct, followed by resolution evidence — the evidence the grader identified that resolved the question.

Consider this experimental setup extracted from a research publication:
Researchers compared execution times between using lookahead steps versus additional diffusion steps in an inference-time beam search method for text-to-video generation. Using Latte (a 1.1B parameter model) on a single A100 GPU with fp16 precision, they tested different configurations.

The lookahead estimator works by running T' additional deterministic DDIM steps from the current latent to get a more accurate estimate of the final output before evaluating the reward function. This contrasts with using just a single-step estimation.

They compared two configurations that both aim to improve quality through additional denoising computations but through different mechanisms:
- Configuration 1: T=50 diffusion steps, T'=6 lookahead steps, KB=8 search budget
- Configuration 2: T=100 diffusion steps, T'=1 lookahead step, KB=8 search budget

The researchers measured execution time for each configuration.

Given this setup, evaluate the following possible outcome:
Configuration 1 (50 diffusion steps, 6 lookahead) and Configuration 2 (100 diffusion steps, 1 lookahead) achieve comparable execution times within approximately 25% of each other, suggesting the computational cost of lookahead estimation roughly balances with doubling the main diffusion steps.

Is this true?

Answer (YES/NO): NO